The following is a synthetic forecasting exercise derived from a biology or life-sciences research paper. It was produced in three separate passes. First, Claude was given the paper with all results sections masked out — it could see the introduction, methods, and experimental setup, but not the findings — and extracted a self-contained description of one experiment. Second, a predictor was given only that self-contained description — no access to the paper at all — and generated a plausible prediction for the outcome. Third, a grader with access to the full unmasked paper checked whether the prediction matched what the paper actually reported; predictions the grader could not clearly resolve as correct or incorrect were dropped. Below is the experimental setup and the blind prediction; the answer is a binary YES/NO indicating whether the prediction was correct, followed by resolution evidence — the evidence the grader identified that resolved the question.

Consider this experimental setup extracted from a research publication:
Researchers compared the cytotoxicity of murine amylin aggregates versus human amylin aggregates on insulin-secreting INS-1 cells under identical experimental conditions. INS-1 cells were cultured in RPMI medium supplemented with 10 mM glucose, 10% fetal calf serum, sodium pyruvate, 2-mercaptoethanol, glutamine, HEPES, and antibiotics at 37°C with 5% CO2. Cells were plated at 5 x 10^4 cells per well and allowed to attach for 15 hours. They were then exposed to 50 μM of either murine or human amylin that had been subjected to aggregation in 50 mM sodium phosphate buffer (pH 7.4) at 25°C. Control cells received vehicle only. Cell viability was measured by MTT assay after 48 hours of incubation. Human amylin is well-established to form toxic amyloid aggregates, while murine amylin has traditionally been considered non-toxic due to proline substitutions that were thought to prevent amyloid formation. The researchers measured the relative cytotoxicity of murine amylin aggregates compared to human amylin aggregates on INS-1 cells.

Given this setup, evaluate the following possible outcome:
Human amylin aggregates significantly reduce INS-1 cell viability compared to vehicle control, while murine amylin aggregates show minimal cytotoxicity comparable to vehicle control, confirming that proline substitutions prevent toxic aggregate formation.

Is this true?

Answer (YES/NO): NO